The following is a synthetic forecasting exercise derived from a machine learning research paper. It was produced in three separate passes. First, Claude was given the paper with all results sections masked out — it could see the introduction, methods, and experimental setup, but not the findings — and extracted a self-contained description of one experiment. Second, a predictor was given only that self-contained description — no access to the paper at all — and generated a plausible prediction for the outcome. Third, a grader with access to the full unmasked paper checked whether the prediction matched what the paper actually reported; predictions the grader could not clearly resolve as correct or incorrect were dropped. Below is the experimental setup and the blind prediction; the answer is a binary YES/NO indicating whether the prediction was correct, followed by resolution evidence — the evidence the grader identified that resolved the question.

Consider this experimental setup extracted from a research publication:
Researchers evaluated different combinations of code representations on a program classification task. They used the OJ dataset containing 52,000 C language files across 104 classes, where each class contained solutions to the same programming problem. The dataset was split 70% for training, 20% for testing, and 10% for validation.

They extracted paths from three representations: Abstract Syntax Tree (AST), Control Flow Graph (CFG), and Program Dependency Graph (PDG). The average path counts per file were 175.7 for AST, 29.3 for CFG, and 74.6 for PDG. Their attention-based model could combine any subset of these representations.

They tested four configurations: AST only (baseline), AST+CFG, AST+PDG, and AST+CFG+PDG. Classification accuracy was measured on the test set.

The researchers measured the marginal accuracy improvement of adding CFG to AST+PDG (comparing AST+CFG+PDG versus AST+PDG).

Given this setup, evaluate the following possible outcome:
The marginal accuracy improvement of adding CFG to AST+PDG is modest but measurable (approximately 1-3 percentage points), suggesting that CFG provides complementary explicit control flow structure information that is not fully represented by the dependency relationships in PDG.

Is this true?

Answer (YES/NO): NO